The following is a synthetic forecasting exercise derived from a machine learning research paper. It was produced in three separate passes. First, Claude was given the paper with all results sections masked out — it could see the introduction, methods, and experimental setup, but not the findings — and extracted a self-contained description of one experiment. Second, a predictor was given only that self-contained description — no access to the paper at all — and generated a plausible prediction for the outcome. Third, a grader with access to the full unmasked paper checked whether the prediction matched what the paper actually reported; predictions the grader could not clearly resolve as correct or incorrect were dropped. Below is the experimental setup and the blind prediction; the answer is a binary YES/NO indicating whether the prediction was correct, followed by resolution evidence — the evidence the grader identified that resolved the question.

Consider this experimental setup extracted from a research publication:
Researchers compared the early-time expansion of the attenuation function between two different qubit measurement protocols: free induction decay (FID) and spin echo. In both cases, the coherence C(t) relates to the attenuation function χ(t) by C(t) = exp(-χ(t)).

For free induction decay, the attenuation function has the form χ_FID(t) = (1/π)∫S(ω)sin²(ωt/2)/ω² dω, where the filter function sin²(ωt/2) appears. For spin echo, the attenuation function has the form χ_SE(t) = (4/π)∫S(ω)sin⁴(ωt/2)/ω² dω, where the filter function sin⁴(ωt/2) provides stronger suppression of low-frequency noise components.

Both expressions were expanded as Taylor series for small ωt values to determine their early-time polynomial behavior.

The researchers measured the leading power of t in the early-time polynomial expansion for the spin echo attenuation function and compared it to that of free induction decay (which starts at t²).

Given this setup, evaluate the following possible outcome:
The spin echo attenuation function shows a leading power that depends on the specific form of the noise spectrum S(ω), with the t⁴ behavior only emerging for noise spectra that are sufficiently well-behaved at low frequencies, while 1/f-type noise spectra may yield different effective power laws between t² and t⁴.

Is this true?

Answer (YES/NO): NO